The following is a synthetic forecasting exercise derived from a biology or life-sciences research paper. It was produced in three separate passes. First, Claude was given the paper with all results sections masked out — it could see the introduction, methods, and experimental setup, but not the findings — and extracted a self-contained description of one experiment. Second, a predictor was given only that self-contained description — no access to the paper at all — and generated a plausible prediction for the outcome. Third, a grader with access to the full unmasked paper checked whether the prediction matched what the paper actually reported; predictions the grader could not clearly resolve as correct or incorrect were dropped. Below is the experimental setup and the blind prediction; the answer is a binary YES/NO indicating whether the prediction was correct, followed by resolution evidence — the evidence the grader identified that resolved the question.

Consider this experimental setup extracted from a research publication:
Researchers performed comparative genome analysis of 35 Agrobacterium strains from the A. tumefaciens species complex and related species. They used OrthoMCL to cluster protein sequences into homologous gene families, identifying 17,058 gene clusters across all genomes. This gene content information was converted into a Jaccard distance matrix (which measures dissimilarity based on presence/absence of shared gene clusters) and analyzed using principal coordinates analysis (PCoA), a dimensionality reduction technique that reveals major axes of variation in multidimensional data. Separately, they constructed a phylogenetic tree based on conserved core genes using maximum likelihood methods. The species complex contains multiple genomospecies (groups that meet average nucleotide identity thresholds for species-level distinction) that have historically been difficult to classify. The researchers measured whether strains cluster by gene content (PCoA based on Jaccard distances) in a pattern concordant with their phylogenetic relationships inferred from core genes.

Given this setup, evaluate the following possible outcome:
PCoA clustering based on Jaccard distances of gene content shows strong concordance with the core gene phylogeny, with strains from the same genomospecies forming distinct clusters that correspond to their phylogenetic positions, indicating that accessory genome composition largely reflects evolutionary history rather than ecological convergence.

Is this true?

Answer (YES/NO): NO